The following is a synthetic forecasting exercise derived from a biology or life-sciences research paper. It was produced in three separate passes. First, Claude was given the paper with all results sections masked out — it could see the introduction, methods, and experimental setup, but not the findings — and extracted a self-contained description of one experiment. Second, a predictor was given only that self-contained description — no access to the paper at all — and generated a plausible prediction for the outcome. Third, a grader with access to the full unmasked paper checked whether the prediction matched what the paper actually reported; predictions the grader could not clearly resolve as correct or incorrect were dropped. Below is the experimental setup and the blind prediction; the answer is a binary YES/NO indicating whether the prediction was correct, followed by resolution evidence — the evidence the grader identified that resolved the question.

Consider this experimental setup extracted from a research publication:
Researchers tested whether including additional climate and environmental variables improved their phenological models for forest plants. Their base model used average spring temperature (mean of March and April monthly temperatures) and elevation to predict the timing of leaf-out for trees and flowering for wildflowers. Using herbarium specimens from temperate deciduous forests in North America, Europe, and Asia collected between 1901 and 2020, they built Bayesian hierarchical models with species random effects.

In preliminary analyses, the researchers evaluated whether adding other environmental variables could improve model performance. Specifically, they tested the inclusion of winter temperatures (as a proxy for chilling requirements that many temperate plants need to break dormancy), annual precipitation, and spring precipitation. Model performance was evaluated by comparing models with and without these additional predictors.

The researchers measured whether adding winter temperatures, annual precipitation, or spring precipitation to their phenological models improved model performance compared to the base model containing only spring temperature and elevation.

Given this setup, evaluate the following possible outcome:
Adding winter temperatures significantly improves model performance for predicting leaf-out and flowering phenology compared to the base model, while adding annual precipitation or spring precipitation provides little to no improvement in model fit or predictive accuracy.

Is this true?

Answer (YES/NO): NO